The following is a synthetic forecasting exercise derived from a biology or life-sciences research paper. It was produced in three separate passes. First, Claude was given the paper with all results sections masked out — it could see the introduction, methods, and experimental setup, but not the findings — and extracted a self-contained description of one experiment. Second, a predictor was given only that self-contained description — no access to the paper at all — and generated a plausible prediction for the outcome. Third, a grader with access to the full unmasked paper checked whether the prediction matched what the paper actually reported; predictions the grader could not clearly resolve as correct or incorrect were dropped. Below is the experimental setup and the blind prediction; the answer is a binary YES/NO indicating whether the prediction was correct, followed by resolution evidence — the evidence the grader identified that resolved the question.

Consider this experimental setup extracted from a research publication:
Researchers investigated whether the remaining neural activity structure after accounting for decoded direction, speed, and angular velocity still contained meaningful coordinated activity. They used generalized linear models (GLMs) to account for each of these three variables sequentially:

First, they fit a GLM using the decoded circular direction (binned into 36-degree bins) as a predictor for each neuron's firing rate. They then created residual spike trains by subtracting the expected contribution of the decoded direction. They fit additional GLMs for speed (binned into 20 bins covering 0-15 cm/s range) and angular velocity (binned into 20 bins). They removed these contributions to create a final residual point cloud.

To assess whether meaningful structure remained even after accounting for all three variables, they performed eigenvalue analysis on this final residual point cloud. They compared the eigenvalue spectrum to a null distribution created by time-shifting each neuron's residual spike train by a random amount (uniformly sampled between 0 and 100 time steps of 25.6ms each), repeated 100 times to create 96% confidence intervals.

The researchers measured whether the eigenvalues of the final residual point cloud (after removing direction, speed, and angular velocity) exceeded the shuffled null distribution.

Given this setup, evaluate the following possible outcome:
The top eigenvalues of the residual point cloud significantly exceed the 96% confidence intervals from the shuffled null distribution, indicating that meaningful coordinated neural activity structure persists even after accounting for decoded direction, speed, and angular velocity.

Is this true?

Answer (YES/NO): NO